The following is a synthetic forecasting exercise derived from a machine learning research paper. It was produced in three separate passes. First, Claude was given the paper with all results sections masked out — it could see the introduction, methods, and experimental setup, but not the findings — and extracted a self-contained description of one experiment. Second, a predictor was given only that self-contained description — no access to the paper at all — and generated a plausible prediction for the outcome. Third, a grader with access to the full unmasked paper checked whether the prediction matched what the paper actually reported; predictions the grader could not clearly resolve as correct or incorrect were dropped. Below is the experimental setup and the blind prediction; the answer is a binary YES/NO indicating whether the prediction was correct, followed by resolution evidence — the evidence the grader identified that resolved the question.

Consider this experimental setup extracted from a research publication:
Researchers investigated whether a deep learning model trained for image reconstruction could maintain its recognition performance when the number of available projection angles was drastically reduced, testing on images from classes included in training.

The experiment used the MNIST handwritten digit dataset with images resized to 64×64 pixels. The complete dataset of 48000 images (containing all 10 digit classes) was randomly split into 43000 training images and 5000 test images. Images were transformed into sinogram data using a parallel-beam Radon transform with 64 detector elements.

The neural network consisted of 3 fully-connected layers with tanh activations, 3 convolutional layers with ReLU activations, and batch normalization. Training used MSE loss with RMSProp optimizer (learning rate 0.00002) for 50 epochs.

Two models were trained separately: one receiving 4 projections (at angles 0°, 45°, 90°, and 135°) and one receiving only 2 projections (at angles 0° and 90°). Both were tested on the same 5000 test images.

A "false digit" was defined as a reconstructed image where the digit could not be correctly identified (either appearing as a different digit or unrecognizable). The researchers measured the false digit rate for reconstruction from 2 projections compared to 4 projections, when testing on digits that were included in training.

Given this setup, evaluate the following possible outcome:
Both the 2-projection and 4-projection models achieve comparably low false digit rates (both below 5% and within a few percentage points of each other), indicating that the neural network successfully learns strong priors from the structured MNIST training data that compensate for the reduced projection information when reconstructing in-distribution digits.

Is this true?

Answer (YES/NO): NO